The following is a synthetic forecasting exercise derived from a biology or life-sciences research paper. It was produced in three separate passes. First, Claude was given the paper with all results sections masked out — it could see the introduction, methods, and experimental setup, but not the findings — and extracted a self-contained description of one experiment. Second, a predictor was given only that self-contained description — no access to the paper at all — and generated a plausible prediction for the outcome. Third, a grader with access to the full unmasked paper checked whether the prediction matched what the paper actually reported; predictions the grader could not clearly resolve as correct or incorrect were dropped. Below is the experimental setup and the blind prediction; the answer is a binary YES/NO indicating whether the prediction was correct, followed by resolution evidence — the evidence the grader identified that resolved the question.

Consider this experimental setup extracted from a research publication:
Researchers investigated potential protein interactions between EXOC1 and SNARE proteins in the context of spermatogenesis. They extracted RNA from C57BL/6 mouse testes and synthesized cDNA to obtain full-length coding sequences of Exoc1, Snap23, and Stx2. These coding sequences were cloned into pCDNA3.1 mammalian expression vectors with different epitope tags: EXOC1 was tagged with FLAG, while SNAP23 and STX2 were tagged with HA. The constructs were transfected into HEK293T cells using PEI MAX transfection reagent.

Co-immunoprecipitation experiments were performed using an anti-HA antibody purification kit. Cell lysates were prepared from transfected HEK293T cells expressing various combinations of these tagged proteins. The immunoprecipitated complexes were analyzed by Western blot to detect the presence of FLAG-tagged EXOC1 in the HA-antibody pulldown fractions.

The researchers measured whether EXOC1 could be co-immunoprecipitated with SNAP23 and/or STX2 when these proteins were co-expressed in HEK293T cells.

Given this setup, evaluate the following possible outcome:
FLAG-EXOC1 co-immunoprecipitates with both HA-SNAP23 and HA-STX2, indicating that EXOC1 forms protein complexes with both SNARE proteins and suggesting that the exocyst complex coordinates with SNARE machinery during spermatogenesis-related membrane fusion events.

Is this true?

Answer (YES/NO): NO